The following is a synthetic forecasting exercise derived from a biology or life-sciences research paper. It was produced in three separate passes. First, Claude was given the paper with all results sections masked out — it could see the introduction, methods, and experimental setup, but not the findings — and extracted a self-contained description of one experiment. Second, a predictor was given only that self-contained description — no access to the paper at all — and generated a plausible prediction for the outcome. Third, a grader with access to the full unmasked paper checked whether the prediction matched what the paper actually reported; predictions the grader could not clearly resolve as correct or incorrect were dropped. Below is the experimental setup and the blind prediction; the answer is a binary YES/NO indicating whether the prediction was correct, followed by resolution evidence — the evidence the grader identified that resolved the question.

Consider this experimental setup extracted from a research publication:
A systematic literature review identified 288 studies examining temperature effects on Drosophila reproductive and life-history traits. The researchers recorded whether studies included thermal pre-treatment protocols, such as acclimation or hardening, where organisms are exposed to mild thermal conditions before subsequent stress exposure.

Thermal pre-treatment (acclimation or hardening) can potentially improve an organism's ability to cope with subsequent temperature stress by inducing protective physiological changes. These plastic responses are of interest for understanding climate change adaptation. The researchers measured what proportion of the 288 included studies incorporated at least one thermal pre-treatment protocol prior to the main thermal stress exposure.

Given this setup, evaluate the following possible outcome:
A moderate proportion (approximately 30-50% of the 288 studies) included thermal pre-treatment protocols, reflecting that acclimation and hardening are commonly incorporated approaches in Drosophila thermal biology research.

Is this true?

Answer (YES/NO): YES